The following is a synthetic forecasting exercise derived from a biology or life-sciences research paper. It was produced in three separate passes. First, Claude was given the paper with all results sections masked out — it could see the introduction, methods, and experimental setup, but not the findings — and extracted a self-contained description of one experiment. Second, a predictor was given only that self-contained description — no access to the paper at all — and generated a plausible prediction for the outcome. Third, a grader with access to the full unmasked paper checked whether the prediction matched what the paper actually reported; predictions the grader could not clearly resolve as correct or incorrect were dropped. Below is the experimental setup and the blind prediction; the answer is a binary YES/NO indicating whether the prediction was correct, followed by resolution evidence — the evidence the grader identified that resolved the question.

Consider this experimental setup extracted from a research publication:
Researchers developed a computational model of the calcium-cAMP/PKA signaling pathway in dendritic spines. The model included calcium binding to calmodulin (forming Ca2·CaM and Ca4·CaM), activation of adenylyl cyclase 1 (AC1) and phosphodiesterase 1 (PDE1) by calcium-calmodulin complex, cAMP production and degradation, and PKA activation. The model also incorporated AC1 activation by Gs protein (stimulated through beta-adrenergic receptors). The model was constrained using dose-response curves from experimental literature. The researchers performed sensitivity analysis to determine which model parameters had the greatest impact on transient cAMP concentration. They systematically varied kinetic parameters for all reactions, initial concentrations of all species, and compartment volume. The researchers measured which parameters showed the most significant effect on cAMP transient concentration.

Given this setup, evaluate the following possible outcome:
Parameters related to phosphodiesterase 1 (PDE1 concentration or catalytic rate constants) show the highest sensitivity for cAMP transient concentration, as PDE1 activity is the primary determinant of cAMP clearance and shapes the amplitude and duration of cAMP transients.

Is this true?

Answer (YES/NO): NO